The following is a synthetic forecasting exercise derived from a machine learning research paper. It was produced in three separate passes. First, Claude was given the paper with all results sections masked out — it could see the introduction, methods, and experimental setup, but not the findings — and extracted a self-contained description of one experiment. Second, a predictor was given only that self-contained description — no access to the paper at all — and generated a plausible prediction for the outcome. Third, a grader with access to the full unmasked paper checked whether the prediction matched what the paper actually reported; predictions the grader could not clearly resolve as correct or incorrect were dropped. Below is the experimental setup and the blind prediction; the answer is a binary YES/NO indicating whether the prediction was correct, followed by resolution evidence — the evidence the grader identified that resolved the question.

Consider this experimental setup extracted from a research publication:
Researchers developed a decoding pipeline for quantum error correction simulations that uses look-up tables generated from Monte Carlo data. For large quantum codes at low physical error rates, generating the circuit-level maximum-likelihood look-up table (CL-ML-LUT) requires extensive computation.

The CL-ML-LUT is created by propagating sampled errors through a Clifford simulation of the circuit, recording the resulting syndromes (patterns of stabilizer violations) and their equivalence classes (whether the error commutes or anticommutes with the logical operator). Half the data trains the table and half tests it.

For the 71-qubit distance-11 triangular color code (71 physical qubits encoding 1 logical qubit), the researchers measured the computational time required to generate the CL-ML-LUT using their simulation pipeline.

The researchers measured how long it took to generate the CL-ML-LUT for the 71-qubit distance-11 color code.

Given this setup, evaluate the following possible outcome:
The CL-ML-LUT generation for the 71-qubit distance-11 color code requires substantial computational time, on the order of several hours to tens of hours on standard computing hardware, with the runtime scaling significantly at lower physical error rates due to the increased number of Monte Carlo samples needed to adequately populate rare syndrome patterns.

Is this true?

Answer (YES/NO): NO